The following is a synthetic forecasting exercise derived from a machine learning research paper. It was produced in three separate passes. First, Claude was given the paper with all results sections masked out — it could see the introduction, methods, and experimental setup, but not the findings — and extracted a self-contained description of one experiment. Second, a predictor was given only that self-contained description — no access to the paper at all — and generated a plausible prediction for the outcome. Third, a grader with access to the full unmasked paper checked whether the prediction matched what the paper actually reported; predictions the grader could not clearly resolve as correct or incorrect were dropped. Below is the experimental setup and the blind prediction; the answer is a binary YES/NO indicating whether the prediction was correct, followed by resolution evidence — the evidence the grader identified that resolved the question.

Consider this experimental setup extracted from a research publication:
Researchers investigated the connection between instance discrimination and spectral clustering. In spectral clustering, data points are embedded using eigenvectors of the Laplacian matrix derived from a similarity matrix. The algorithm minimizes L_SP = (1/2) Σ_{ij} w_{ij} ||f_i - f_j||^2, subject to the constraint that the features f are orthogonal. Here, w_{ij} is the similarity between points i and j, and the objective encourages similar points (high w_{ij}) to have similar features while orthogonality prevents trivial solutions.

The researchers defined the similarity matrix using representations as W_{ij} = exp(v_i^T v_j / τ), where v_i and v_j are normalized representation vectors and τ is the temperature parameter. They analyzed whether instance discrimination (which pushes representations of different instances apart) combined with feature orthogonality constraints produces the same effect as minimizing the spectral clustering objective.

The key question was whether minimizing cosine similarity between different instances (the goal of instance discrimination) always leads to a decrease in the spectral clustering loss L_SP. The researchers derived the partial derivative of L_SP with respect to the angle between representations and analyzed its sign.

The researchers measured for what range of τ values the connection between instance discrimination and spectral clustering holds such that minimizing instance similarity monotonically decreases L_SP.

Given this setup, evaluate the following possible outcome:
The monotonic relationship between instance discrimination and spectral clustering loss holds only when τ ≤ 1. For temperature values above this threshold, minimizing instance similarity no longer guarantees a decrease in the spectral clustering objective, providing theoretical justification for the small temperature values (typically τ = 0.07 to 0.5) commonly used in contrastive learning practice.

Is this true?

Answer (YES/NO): NO